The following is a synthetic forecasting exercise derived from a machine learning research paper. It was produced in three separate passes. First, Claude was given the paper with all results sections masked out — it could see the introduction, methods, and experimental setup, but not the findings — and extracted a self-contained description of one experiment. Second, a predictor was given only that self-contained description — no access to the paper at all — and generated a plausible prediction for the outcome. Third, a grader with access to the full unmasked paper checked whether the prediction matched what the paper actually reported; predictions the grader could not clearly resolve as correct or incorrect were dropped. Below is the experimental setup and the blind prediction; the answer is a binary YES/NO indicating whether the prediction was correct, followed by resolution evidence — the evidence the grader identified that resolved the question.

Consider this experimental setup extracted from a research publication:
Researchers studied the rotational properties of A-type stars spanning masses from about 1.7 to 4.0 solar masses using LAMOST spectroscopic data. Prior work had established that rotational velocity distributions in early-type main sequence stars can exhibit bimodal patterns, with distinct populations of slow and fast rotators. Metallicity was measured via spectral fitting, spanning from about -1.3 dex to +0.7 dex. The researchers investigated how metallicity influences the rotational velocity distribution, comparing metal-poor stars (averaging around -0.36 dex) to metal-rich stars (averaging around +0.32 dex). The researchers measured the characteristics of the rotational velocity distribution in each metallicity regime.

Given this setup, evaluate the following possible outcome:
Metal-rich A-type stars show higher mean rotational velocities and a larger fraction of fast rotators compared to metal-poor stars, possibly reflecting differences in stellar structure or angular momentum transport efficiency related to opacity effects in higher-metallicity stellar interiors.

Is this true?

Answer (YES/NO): YES